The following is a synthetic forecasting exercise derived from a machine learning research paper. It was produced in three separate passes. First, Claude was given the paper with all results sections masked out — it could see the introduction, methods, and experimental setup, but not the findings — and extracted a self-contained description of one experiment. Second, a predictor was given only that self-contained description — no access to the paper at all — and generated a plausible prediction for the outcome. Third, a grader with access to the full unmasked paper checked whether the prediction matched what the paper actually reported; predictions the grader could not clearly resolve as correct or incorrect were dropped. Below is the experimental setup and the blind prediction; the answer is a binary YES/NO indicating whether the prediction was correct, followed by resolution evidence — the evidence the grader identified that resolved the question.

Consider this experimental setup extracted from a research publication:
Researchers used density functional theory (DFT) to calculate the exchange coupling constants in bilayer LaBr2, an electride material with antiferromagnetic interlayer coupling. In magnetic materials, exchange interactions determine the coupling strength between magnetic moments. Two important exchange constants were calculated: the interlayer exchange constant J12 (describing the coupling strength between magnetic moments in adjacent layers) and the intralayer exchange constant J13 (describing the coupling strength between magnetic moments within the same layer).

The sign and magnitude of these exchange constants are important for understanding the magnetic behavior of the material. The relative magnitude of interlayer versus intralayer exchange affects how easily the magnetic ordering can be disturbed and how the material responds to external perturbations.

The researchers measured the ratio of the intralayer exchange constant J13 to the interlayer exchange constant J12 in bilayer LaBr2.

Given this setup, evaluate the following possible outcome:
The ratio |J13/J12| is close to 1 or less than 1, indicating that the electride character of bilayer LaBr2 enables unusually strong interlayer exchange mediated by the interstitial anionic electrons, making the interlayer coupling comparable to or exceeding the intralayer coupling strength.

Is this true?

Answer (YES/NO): NO